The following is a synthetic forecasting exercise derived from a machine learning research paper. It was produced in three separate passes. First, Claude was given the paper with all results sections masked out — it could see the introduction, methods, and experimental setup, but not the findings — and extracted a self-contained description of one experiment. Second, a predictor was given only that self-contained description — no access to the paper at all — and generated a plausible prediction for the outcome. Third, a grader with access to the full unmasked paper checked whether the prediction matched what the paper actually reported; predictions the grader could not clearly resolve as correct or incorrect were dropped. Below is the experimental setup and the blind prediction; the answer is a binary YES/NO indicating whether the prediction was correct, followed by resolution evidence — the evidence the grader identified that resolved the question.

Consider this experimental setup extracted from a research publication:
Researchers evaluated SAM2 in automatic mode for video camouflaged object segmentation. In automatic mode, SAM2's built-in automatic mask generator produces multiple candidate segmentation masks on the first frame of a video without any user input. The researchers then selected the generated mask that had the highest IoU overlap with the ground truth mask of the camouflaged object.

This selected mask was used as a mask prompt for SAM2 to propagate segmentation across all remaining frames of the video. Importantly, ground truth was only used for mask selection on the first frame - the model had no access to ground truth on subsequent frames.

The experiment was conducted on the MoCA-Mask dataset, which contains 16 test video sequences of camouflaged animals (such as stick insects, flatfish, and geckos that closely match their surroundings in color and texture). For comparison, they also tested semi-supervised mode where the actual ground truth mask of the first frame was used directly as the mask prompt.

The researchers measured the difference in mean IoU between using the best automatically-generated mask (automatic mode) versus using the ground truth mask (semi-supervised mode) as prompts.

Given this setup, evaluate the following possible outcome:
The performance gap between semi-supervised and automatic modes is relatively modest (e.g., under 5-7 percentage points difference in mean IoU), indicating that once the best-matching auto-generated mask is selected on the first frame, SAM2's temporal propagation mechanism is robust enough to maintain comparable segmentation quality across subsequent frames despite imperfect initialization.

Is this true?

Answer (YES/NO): NO